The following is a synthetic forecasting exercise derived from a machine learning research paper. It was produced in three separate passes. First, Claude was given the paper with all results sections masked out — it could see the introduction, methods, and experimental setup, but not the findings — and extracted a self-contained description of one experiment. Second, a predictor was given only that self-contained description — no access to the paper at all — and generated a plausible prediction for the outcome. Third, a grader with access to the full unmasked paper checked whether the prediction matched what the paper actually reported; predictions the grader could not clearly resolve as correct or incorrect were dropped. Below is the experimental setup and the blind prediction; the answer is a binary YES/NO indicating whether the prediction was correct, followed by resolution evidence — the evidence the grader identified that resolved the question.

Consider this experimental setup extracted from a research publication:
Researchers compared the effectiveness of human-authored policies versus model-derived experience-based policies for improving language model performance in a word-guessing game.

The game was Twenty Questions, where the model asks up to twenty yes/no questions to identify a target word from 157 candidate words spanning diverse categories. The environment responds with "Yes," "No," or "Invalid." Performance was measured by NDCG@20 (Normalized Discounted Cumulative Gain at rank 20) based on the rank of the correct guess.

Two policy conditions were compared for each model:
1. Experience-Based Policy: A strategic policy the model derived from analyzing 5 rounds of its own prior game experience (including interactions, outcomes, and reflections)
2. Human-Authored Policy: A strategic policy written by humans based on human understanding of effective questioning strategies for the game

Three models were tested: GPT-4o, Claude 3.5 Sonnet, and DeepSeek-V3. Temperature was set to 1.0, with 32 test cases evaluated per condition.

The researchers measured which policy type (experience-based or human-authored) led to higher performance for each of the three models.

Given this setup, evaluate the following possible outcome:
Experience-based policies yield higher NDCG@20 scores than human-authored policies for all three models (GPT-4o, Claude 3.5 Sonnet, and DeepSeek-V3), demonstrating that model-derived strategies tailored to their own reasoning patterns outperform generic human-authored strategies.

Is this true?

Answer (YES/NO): NO